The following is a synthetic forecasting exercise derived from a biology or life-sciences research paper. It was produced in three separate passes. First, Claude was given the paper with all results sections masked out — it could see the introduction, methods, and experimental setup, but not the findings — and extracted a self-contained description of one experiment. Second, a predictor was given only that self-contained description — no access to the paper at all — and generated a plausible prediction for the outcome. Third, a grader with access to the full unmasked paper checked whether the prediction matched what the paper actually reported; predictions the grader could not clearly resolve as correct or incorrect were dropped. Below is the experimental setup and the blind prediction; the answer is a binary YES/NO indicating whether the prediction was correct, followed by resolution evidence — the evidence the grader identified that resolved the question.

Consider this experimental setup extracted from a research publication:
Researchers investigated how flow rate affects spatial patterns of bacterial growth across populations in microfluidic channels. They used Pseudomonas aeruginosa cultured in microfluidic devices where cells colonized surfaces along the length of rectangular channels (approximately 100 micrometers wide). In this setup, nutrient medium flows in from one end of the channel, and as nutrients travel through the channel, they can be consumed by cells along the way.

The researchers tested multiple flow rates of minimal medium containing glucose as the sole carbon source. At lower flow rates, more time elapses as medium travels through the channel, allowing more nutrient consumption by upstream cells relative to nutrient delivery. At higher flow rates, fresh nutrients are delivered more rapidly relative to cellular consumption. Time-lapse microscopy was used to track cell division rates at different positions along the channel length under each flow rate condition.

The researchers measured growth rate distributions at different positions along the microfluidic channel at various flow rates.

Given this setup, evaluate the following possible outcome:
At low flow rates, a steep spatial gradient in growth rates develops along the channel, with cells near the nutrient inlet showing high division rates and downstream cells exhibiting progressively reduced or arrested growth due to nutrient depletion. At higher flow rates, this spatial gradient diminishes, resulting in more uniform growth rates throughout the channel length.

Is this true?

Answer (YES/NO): YES